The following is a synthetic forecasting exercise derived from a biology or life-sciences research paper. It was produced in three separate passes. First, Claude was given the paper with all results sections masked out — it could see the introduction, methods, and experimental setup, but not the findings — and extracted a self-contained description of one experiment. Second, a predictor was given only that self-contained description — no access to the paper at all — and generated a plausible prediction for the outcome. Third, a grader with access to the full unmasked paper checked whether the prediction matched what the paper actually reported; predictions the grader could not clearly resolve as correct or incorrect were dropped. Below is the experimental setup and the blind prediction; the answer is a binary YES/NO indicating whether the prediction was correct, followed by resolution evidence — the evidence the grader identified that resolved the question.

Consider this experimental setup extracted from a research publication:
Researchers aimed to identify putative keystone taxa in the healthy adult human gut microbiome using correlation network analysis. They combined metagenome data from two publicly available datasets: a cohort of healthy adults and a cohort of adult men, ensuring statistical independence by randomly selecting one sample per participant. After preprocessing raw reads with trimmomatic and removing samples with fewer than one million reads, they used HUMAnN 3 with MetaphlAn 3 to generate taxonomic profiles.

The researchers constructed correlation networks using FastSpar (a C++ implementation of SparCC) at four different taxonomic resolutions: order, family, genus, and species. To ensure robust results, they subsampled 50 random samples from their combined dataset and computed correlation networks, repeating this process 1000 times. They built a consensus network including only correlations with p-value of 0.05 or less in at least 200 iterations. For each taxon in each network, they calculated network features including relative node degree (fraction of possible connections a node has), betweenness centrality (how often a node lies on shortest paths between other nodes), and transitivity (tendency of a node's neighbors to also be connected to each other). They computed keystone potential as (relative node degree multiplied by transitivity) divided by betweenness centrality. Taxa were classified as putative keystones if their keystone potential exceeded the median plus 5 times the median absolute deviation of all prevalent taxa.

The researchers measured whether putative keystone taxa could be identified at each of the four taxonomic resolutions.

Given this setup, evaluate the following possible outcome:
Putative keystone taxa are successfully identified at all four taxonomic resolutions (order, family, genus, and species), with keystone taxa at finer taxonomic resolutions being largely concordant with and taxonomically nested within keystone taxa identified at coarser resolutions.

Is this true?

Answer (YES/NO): NO